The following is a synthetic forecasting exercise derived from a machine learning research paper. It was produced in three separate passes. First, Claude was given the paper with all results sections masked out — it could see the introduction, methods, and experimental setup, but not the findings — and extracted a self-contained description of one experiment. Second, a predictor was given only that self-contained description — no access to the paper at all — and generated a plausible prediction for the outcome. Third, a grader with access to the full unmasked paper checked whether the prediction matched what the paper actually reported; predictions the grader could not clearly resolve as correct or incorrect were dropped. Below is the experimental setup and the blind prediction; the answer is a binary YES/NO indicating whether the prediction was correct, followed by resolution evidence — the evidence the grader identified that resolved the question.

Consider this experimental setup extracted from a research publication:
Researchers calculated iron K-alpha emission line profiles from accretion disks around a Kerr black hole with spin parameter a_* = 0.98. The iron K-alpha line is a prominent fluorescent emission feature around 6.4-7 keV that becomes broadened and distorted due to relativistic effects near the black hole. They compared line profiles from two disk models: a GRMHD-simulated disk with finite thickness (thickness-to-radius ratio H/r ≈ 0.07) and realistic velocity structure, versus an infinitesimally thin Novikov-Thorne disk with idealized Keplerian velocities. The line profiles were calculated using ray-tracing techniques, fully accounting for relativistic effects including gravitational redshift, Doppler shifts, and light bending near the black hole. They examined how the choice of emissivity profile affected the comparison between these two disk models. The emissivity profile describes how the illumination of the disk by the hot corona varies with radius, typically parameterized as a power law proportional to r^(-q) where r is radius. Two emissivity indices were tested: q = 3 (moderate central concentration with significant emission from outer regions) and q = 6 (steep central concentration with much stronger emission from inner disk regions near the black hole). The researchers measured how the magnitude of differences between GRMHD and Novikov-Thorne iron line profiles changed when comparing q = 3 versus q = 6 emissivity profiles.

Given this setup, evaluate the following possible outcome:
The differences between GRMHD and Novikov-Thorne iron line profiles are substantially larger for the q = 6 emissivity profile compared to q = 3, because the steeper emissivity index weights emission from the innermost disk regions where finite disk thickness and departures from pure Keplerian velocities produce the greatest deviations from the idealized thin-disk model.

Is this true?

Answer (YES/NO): YES